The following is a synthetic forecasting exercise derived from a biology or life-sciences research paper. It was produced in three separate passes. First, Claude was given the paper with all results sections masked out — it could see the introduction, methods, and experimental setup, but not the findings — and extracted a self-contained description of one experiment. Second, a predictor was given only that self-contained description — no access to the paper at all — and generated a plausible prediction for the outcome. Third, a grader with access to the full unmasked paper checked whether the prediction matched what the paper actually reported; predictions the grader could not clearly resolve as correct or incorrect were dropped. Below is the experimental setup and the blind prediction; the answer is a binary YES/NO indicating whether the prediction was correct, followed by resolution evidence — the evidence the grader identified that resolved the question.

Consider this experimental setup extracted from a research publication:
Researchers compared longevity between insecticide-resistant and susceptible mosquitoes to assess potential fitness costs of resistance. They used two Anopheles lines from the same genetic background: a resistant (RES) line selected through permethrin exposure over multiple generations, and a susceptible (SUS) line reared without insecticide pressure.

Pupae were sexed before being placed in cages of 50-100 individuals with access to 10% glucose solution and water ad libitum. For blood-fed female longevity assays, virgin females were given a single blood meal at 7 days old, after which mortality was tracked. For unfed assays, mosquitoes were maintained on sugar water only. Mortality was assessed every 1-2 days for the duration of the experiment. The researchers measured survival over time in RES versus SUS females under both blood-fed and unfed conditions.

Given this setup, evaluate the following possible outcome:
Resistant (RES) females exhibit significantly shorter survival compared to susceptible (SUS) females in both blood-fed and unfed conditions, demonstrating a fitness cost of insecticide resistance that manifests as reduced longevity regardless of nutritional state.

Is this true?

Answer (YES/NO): NO